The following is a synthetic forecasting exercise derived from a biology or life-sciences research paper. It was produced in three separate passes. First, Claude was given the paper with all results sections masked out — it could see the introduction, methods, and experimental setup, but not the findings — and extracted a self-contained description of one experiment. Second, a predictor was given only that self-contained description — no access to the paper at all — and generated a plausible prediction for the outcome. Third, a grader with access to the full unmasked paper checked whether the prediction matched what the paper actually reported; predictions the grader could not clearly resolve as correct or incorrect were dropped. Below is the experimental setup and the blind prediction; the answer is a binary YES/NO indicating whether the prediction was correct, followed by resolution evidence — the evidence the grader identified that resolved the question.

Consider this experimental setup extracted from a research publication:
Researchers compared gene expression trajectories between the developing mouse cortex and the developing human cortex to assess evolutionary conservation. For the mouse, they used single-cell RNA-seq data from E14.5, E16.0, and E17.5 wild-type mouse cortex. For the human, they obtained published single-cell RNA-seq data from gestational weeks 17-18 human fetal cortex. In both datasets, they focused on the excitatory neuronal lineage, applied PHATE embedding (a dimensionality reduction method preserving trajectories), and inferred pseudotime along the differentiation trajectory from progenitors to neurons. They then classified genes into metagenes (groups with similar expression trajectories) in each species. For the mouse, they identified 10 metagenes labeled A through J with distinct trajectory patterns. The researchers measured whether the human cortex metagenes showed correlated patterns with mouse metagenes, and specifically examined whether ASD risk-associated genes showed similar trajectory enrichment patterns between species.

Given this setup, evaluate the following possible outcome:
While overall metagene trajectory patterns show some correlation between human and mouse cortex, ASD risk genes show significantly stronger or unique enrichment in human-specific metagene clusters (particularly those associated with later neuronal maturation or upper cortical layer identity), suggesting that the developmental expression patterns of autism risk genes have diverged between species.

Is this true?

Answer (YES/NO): NO